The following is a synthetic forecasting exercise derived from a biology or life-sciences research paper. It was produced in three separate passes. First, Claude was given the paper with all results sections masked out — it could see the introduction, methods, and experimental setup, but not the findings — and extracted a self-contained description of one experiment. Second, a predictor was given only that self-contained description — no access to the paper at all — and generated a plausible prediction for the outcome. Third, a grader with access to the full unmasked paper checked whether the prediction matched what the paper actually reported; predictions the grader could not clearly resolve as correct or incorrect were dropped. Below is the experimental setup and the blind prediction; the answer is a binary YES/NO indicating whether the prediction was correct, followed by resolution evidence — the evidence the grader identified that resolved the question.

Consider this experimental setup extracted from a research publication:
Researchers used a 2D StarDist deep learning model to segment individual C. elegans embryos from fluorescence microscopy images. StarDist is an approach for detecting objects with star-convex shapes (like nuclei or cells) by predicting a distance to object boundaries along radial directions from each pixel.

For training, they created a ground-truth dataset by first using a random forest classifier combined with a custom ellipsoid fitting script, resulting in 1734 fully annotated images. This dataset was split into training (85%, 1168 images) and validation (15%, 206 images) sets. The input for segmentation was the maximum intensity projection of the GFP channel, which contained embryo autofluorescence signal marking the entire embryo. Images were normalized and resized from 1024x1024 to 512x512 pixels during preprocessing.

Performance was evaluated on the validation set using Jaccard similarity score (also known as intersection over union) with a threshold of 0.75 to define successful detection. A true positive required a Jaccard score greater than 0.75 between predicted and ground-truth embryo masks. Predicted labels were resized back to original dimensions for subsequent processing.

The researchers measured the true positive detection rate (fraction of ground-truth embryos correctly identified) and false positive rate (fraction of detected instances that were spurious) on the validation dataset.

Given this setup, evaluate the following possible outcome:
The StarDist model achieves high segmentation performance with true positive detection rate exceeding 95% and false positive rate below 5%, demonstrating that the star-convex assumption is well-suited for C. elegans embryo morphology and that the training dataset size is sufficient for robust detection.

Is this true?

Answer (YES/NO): YES